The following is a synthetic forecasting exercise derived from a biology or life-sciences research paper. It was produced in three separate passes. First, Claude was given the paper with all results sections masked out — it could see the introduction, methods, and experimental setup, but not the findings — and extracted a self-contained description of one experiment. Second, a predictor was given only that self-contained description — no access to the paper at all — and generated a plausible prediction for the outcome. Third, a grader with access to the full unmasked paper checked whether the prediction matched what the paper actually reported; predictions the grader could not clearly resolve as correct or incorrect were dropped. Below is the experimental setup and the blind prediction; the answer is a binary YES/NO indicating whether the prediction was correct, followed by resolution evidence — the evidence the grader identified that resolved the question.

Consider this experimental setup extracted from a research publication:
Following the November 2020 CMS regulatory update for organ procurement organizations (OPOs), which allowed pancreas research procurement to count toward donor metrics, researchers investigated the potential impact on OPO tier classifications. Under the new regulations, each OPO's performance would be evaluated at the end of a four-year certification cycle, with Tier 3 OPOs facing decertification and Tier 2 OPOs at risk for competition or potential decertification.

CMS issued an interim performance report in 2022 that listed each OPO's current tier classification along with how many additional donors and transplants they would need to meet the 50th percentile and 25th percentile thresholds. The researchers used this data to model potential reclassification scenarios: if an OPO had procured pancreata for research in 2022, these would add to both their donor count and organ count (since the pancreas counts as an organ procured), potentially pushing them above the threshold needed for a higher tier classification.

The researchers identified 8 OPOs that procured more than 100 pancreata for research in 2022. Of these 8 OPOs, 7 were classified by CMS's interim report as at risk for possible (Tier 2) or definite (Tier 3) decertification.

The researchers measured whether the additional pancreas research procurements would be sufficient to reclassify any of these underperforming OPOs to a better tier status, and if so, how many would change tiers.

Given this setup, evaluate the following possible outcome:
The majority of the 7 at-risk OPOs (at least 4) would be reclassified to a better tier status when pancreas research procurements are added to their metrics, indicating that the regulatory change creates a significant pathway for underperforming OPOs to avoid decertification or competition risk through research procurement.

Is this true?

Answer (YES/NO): YES